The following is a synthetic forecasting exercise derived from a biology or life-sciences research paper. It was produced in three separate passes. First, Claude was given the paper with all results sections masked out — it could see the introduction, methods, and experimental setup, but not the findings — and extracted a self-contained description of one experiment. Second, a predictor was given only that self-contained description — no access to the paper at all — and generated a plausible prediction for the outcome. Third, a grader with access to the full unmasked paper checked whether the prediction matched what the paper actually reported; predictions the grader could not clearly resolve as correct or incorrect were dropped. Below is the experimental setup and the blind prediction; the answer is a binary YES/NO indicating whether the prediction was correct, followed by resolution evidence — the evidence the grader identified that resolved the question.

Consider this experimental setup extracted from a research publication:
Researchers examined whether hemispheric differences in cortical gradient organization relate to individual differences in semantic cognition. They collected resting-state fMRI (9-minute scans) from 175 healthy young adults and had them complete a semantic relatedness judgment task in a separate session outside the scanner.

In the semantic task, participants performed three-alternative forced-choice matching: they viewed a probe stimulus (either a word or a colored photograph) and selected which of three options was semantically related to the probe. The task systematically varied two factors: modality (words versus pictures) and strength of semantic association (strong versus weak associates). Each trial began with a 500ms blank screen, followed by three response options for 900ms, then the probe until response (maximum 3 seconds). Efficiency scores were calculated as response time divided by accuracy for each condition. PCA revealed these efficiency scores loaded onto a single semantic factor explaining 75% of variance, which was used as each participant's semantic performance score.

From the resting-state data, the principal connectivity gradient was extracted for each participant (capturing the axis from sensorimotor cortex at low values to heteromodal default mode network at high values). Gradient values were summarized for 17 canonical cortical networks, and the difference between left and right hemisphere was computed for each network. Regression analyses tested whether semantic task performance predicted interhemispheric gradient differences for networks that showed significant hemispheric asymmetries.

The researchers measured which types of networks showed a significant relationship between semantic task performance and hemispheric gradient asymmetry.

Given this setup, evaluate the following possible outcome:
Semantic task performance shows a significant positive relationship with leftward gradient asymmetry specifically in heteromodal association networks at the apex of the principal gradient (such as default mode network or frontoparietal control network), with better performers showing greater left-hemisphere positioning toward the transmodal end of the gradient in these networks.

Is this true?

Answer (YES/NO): NO